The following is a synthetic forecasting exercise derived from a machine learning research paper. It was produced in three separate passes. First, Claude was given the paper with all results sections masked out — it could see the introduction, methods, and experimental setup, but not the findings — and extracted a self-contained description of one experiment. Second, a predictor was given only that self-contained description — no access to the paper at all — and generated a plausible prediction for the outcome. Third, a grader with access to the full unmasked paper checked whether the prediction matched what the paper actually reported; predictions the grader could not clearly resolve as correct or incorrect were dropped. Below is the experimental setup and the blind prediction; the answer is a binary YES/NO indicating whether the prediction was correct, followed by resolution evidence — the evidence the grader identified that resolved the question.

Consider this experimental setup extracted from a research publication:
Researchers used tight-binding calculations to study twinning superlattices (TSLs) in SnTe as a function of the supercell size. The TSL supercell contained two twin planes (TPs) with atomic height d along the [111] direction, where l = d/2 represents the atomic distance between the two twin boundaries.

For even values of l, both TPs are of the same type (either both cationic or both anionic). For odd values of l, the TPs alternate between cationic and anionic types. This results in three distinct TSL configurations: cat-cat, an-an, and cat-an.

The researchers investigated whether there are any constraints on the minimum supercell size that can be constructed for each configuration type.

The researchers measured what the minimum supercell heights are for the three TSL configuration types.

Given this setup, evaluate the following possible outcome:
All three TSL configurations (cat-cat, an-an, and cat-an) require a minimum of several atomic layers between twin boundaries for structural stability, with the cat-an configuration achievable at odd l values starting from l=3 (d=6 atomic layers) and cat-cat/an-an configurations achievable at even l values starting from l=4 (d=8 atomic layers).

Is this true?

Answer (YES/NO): NO